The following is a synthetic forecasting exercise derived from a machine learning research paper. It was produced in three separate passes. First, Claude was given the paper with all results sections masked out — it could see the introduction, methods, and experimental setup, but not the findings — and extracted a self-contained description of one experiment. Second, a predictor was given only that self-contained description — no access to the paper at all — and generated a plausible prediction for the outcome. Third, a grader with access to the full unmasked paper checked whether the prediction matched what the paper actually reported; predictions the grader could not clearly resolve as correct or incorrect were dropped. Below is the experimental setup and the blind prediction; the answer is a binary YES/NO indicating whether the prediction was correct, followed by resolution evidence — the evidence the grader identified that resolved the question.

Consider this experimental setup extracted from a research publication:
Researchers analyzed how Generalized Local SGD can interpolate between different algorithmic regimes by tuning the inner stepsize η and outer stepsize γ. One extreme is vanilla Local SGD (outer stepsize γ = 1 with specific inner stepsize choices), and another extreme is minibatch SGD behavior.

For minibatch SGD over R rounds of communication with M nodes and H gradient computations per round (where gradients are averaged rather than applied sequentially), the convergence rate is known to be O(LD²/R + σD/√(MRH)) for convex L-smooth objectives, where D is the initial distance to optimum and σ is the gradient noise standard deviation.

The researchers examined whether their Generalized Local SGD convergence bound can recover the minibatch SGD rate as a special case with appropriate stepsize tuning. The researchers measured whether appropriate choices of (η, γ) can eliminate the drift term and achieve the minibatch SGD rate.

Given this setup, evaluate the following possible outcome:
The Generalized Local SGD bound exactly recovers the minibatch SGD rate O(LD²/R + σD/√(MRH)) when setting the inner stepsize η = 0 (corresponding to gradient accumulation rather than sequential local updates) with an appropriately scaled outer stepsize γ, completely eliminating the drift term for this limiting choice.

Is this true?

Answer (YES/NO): NO